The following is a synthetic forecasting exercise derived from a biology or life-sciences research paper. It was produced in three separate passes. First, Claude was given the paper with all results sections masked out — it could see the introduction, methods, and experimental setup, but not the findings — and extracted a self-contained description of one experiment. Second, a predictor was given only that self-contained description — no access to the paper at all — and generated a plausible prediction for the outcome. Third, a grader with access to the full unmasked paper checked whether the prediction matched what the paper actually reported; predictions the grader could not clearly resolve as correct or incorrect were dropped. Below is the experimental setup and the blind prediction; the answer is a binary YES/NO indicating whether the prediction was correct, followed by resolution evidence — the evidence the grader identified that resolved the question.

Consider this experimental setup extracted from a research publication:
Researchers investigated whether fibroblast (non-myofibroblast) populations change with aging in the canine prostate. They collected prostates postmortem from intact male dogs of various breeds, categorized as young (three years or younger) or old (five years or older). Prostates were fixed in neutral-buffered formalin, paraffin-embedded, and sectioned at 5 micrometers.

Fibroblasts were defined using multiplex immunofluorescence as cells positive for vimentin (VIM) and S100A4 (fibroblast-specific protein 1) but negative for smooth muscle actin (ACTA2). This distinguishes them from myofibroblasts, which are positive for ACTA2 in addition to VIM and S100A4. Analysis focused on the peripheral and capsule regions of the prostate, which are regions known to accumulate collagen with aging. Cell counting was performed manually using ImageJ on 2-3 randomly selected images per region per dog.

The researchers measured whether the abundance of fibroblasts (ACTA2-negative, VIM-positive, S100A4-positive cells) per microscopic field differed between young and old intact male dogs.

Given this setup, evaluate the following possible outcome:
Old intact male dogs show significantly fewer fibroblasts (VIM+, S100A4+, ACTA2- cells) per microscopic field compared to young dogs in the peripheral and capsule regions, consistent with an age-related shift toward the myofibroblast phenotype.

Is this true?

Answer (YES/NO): NO